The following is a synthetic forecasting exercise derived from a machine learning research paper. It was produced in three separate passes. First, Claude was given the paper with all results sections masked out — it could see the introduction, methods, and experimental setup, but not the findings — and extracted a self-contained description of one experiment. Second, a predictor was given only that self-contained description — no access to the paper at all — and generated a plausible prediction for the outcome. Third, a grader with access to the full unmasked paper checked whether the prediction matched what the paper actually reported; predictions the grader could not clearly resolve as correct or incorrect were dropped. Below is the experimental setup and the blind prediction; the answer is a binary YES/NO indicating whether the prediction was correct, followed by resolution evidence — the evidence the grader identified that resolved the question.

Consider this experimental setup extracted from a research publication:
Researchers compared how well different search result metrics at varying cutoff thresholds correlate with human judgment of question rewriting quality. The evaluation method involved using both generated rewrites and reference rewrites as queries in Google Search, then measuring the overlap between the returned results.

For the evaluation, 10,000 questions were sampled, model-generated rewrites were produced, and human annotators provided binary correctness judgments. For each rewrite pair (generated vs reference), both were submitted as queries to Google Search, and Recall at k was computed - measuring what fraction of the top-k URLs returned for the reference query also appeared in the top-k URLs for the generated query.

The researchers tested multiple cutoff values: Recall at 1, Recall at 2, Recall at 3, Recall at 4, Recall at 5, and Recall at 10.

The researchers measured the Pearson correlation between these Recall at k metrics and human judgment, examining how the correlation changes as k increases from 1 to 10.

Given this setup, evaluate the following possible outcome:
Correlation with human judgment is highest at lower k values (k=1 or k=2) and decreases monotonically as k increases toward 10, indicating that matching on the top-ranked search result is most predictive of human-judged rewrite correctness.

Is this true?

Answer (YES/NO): NO